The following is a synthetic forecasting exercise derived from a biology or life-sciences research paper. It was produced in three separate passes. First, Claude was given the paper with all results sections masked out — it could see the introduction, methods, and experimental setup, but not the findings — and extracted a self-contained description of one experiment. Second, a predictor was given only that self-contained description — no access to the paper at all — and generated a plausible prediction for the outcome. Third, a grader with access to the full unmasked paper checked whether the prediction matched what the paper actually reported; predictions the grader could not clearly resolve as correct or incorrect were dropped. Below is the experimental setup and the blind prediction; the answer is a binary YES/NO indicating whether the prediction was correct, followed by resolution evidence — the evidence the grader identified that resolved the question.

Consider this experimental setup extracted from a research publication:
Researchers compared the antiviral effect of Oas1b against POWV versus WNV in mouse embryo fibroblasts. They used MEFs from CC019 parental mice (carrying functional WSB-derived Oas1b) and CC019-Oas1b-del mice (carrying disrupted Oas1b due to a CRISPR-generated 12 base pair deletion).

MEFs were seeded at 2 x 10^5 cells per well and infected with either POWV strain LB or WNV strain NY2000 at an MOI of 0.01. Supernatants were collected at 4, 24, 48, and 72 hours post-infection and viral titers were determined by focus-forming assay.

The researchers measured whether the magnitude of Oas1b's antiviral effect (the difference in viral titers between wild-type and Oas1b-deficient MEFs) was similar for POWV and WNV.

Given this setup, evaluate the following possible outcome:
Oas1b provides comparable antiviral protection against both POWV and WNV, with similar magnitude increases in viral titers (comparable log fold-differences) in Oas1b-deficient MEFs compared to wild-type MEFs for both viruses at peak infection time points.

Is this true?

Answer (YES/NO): YES